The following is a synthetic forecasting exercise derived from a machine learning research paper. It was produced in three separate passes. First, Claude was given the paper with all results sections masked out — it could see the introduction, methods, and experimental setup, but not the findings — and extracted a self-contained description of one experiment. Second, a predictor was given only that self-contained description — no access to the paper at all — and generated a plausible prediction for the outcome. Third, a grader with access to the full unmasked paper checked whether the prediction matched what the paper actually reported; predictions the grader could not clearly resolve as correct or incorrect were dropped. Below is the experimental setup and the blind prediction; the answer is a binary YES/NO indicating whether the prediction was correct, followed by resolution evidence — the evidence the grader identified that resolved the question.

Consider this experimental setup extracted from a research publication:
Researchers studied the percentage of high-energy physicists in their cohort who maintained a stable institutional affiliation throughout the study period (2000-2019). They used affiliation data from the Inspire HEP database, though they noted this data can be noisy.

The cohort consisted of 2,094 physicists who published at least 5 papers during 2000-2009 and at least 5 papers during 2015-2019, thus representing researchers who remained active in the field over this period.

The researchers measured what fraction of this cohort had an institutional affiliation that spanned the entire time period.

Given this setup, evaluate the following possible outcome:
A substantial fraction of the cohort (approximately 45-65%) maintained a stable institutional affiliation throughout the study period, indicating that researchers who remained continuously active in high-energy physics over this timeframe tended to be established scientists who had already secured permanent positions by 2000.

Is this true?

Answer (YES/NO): YES